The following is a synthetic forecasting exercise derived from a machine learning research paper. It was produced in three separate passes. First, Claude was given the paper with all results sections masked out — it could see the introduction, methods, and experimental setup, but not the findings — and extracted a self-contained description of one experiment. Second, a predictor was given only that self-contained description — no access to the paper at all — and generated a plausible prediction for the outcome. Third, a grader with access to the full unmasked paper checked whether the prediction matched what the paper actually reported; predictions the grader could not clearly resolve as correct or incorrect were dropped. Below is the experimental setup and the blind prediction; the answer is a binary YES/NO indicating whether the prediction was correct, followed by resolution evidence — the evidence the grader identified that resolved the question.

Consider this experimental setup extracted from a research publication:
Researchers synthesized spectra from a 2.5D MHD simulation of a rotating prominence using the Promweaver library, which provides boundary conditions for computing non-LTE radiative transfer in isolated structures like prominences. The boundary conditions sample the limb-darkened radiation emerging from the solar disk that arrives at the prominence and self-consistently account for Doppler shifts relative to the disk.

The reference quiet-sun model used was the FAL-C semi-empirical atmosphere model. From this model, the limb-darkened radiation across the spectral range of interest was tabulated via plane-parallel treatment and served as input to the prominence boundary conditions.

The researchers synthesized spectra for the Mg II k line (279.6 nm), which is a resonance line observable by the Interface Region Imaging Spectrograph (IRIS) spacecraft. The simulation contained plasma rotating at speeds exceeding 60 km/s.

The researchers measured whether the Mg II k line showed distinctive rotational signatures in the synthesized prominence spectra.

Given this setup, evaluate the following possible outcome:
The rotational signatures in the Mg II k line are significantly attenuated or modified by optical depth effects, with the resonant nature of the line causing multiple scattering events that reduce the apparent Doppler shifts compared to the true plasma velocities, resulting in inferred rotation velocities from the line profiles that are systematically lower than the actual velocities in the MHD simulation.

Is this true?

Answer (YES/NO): NO